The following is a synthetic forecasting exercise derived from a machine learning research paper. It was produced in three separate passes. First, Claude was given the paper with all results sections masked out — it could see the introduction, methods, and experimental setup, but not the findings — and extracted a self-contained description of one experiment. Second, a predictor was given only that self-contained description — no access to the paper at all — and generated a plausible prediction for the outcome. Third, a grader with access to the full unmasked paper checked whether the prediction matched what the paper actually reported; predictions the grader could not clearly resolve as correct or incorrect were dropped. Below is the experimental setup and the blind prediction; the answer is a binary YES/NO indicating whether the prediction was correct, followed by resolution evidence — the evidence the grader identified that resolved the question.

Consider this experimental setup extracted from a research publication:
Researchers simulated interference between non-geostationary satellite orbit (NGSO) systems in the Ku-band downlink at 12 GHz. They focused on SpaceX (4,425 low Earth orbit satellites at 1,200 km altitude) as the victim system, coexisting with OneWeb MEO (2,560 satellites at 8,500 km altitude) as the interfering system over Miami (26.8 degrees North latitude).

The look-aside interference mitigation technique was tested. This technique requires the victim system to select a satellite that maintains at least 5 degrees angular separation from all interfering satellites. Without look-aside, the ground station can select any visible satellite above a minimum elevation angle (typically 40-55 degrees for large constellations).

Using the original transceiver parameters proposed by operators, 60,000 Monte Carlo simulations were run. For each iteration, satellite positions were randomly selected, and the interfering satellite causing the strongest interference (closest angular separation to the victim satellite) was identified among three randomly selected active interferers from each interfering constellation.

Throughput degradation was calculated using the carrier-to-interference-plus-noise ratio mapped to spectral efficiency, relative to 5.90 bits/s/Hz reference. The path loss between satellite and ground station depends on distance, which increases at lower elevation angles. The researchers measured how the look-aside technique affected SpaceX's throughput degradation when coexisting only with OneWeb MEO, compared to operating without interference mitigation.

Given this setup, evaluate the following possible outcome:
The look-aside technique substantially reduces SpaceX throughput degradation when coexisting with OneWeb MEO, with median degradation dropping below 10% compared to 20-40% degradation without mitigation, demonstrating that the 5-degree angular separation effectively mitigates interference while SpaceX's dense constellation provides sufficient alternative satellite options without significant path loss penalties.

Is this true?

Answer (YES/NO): NO